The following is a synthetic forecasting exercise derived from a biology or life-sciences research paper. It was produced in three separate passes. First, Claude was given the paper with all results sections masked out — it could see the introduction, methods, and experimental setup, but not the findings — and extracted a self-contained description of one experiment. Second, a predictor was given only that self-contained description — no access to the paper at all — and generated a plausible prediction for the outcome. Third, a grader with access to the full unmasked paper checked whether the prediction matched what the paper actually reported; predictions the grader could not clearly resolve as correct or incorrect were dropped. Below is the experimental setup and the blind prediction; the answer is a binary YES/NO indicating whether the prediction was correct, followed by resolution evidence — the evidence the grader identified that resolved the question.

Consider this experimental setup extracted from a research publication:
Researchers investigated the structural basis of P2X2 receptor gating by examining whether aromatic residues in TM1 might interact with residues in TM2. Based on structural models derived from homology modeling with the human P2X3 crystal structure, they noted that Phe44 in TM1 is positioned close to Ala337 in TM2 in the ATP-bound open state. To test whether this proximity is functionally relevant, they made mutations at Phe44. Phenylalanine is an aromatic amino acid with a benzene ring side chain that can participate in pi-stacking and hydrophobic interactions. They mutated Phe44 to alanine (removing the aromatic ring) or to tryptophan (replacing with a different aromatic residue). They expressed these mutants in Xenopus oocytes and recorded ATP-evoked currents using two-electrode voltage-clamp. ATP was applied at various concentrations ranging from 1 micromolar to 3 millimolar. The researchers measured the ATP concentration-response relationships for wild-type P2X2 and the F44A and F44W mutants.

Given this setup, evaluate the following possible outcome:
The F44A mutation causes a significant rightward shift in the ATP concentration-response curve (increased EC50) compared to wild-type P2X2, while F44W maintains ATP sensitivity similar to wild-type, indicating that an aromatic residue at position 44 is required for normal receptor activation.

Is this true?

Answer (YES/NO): NO